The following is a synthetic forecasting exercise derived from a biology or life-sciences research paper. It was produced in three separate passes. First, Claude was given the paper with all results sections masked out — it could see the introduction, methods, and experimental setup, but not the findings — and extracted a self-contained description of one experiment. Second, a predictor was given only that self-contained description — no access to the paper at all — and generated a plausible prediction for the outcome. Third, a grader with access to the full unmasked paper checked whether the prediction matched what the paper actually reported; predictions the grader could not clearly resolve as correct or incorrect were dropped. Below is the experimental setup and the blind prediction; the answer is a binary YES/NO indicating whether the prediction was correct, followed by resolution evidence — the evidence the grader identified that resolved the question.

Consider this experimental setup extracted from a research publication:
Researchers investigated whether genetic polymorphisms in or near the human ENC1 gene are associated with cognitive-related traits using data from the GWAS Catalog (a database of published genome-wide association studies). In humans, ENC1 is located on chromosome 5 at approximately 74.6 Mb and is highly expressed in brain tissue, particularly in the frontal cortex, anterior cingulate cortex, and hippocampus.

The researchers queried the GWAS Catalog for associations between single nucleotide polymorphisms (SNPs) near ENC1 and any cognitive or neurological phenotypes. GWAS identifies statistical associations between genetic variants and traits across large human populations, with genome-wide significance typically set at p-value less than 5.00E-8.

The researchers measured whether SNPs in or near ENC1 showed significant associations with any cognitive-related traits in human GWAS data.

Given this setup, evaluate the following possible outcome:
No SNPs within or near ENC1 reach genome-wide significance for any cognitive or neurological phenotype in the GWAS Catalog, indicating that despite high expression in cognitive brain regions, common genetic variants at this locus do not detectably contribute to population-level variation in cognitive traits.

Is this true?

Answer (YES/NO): NO